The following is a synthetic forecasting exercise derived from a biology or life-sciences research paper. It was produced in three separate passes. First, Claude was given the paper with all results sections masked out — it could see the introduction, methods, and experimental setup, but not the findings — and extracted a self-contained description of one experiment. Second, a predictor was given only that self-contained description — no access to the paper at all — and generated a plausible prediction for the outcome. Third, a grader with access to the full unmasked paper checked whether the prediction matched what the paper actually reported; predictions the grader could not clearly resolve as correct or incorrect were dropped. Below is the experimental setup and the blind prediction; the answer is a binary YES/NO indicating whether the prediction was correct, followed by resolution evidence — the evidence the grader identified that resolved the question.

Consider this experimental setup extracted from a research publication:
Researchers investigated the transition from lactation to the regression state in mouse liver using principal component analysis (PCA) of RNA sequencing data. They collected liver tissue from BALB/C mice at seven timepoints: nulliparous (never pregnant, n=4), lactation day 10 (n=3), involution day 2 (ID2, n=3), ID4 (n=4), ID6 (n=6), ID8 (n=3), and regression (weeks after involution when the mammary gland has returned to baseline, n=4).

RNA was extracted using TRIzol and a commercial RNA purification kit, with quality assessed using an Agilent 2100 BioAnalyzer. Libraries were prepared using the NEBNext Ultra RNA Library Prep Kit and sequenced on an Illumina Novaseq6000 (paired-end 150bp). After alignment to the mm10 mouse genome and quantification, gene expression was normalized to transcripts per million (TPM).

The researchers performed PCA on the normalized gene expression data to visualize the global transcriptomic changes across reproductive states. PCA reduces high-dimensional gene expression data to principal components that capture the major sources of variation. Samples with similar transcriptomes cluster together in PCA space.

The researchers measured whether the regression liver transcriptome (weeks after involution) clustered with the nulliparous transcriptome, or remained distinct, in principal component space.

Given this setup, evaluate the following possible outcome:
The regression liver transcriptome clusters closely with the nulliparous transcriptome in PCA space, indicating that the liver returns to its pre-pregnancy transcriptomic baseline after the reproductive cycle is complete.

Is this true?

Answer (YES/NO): YES